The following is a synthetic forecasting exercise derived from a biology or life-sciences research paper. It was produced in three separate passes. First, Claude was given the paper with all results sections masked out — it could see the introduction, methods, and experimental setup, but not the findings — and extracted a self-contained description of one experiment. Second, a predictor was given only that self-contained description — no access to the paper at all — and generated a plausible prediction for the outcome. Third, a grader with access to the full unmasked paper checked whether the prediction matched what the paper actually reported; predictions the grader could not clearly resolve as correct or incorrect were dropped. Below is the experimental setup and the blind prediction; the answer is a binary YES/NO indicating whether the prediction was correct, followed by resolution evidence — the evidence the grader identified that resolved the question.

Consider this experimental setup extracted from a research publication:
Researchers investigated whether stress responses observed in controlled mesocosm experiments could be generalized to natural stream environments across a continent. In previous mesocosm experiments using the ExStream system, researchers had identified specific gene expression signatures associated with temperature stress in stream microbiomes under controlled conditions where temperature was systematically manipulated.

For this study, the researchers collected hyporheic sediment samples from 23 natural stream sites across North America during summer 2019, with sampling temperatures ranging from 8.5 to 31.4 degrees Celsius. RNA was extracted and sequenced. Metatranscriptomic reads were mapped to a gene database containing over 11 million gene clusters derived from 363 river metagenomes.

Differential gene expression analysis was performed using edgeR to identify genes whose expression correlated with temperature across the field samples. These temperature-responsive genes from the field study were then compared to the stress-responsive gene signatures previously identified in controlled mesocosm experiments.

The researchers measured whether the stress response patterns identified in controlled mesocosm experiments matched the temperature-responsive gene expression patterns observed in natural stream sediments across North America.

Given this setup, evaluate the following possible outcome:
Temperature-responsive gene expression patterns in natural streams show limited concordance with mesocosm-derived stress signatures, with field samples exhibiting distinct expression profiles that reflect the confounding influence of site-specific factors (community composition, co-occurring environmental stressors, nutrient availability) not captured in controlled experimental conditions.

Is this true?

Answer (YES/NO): NO